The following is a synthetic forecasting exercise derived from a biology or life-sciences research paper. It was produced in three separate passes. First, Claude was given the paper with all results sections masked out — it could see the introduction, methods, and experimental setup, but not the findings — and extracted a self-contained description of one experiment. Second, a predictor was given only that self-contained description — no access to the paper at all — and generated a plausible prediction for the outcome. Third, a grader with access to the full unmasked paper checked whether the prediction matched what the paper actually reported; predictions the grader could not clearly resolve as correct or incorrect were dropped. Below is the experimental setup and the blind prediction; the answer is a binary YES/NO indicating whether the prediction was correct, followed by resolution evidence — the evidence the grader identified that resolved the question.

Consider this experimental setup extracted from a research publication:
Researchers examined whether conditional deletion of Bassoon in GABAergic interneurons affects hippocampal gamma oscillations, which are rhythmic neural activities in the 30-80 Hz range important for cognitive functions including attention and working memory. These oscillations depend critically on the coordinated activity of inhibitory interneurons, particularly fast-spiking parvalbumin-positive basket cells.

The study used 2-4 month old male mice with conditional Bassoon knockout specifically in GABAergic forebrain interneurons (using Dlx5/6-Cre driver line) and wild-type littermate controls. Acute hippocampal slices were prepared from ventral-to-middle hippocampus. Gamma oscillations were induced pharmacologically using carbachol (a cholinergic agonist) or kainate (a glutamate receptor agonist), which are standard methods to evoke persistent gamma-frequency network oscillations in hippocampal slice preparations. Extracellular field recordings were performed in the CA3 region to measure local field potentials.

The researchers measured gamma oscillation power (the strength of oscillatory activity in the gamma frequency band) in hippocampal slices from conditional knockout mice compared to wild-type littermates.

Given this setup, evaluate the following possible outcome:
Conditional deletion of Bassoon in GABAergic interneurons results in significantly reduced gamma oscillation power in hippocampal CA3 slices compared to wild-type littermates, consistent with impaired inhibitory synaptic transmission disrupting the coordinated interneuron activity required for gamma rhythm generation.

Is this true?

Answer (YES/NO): NO